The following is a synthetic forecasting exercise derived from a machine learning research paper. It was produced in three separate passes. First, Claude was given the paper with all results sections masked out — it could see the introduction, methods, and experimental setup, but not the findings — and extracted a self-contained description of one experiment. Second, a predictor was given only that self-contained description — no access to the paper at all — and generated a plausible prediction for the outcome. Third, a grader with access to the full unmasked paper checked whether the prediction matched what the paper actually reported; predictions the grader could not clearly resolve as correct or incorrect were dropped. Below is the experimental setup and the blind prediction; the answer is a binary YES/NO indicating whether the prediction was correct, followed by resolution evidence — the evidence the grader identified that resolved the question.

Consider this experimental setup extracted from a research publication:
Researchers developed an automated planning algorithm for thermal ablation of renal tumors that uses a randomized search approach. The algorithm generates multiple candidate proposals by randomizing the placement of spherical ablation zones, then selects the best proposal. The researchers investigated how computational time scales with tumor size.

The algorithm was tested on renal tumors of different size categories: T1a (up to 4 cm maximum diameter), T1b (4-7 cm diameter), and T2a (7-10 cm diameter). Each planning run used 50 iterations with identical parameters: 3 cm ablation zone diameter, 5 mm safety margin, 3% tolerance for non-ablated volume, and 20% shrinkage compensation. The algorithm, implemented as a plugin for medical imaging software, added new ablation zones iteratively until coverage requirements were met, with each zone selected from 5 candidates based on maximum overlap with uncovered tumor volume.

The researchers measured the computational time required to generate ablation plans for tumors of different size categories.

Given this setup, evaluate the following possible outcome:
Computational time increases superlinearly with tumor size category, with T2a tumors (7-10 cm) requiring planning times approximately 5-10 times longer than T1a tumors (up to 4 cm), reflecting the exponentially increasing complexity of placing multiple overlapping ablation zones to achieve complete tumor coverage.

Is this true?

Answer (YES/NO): NO